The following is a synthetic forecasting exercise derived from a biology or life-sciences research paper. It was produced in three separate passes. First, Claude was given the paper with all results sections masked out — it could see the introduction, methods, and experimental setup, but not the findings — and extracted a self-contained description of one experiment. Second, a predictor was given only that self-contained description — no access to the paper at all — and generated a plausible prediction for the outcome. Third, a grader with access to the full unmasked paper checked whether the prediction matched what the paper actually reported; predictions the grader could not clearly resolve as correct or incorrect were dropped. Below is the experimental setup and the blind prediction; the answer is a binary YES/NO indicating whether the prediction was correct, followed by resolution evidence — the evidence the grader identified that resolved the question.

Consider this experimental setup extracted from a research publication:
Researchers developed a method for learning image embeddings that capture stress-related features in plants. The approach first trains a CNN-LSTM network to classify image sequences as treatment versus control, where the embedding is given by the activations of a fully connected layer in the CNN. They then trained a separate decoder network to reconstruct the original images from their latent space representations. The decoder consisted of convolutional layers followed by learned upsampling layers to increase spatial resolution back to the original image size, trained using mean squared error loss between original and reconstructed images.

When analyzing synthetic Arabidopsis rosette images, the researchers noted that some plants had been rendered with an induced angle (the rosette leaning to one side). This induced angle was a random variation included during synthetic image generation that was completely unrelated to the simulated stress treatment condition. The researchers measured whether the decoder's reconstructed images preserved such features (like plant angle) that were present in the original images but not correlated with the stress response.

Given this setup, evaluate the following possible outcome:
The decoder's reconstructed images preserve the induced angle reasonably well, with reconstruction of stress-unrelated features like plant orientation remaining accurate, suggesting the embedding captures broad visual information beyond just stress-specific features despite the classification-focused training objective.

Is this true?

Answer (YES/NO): NO